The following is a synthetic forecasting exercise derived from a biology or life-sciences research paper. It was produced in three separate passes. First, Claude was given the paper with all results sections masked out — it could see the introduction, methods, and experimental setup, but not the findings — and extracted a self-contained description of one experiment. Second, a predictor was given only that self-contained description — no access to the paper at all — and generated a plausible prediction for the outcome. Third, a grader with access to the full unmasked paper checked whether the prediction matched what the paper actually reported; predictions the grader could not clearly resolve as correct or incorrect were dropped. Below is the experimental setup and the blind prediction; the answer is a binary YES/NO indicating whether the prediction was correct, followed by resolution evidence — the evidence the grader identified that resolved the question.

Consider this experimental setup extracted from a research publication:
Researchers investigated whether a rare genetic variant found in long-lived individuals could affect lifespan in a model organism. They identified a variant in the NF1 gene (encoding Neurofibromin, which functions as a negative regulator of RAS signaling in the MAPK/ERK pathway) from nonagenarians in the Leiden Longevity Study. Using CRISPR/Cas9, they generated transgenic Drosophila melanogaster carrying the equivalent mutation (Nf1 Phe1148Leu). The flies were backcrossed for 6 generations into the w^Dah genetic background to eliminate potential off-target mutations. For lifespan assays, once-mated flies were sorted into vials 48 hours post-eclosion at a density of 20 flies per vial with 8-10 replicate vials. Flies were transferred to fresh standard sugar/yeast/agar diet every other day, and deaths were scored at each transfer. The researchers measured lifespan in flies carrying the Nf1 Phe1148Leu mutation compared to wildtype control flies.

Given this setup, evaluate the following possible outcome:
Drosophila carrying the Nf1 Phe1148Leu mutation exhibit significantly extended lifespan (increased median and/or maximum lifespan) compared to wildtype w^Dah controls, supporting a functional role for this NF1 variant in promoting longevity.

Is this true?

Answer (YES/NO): NO